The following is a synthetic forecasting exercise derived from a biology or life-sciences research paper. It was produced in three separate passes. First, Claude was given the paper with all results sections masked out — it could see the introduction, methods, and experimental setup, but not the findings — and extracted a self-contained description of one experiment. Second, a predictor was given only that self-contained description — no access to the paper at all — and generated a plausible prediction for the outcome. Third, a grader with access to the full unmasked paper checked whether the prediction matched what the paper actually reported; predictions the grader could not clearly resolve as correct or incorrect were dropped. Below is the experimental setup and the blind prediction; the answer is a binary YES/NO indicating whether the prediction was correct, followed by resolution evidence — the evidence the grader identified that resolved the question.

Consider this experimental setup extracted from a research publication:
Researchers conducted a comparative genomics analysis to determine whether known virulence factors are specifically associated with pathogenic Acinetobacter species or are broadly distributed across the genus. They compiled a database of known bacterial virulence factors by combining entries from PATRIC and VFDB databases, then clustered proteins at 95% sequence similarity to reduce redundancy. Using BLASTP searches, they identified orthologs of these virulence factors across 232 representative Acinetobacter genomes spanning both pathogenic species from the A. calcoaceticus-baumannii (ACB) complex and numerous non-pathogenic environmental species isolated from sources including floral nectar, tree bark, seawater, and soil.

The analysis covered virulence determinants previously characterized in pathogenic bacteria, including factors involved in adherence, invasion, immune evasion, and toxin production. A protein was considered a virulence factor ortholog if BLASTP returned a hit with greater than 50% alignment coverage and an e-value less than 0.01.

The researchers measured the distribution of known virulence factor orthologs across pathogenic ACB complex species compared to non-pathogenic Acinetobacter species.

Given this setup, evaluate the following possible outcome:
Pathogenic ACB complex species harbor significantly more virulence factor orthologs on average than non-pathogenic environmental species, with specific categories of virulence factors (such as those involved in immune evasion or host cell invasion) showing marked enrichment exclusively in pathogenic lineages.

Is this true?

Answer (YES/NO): NO